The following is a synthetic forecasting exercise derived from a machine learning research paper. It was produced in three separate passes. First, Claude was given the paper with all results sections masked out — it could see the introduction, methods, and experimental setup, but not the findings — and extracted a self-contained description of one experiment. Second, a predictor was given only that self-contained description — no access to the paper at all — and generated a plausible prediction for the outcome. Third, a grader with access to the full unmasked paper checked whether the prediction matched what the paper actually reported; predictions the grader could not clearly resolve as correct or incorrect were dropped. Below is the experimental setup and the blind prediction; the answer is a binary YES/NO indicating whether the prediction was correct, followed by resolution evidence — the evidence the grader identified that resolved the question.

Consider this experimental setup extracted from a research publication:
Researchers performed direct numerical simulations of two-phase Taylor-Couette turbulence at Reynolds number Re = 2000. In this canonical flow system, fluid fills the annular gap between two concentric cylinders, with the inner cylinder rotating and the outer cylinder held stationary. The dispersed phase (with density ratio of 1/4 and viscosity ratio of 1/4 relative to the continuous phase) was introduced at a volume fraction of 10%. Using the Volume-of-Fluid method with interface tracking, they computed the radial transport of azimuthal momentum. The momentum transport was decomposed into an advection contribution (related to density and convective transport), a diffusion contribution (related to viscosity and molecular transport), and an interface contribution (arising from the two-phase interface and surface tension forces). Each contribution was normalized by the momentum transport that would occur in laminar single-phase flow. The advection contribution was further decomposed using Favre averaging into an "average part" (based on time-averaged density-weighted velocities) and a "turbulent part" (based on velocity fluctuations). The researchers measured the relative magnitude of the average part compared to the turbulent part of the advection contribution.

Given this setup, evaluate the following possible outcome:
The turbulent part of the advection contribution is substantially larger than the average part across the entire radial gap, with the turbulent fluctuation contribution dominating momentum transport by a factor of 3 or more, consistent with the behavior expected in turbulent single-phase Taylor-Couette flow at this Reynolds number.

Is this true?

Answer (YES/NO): YES